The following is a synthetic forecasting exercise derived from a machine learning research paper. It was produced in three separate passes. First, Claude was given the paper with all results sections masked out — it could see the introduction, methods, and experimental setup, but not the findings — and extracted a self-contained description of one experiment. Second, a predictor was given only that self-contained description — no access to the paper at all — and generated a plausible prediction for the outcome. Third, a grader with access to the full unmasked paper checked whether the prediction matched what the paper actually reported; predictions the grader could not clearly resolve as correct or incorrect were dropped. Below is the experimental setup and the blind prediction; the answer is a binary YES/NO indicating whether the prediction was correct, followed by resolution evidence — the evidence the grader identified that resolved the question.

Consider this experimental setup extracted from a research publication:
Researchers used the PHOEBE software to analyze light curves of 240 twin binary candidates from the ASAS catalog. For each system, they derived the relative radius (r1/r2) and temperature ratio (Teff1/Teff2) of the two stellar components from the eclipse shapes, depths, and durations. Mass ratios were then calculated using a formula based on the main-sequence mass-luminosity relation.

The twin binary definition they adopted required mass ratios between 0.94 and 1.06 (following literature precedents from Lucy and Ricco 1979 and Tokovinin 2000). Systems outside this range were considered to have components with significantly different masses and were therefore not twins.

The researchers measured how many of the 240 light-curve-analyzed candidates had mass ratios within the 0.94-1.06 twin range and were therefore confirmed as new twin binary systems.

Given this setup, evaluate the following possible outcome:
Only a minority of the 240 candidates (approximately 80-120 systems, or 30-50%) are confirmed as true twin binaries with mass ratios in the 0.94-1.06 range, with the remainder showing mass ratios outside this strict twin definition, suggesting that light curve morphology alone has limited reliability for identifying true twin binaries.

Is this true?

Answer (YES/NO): NO